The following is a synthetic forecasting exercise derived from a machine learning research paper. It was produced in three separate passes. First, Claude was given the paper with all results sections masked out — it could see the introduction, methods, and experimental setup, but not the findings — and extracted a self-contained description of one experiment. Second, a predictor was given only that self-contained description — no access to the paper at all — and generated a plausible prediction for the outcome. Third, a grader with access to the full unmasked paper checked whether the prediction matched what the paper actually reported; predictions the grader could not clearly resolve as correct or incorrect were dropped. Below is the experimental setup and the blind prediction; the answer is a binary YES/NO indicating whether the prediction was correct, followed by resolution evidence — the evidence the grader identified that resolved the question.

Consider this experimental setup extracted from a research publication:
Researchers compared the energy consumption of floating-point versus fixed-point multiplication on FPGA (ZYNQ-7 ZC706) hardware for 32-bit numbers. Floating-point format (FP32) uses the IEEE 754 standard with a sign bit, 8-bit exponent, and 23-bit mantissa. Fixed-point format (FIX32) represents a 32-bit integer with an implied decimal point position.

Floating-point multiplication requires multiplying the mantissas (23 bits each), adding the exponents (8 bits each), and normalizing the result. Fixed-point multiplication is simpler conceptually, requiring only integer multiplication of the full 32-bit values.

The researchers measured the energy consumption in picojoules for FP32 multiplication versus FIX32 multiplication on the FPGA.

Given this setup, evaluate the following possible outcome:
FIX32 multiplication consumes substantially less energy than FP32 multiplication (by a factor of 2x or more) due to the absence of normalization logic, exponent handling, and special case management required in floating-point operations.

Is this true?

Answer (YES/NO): NO